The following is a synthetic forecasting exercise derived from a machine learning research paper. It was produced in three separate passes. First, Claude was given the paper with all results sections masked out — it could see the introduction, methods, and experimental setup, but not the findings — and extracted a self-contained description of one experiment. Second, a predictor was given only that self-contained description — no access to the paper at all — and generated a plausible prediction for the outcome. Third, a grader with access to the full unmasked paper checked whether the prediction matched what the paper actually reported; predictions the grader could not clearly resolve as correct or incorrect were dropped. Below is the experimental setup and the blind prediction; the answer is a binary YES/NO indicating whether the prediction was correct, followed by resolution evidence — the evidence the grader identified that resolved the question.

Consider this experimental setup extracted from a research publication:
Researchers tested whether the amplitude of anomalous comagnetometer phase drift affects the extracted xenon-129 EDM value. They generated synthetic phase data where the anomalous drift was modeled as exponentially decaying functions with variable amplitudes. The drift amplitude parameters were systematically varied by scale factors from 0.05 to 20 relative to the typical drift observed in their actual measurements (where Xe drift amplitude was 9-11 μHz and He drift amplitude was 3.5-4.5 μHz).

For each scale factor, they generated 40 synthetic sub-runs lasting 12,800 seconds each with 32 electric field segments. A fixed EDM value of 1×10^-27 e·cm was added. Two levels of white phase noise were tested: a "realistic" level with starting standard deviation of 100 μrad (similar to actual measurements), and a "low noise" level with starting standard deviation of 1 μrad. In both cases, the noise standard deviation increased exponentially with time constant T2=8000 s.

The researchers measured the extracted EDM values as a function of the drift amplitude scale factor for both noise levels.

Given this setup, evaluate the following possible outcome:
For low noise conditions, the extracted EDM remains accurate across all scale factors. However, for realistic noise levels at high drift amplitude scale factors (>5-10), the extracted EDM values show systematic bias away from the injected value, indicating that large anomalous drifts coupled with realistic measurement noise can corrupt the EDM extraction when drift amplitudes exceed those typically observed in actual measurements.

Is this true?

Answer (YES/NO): NO